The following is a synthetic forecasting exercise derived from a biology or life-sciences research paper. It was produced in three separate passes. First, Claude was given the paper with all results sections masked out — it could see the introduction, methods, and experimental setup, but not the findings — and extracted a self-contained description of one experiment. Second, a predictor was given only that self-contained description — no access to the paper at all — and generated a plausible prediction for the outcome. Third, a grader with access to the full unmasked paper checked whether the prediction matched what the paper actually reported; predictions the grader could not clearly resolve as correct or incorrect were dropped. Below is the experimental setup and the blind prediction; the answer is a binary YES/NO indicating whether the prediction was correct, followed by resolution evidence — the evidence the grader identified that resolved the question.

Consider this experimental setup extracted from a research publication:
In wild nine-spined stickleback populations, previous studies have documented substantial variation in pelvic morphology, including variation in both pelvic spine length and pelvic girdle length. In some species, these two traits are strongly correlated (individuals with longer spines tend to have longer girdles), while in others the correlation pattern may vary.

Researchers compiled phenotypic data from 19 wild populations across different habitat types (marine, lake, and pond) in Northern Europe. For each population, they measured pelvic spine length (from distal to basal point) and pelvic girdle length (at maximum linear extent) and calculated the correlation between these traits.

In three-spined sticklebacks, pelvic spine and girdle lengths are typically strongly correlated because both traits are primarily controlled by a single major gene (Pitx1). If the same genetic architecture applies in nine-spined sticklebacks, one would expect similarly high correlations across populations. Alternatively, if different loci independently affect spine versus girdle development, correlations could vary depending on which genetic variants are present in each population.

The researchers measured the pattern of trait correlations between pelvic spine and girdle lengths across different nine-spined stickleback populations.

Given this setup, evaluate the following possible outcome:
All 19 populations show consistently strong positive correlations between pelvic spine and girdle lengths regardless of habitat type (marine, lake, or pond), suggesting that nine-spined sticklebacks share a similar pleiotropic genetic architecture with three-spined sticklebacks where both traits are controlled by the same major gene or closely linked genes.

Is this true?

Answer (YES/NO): NO